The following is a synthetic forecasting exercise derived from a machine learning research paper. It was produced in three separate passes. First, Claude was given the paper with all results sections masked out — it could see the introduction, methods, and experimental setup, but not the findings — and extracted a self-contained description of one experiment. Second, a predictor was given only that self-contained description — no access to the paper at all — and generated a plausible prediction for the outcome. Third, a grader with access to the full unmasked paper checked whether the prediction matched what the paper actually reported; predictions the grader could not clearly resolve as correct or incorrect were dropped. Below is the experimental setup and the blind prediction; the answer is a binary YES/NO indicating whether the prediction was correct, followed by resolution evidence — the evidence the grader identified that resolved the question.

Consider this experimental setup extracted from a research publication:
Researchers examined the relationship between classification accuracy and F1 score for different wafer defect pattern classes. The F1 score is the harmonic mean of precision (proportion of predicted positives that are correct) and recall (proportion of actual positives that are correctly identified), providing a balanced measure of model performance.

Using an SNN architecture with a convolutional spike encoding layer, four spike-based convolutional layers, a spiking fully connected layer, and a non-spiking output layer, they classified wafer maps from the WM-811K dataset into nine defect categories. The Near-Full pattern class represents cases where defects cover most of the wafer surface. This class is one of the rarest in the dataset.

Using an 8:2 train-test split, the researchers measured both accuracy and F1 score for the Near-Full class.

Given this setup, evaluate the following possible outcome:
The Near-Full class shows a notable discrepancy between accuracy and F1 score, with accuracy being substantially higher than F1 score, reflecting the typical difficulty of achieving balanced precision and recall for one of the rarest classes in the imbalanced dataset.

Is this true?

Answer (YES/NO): YES